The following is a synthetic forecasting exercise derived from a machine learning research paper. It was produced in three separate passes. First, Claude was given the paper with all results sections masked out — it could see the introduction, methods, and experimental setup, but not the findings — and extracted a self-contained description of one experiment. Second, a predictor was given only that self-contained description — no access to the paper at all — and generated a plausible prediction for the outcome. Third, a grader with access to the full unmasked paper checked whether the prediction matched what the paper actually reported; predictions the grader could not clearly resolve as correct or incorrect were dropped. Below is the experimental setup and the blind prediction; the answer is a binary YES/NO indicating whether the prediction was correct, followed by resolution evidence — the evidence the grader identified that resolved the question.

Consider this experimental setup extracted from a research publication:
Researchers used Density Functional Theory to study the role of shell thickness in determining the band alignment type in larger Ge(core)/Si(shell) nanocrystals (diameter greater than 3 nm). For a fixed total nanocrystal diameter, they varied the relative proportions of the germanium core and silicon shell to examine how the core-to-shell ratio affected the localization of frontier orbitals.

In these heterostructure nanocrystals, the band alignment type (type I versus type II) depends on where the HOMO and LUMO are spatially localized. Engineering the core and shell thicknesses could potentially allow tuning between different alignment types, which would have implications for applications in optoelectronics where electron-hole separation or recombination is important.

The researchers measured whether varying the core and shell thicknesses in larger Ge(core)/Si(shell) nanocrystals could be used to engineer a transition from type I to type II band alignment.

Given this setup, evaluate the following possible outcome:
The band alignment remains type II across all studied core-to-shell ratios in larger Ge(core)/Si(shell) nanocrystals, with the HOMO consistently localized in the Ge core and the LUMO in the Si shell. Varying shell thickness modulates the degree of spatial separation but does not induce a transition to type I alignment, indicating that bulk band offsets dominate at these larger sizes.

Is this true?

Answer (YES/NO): NO